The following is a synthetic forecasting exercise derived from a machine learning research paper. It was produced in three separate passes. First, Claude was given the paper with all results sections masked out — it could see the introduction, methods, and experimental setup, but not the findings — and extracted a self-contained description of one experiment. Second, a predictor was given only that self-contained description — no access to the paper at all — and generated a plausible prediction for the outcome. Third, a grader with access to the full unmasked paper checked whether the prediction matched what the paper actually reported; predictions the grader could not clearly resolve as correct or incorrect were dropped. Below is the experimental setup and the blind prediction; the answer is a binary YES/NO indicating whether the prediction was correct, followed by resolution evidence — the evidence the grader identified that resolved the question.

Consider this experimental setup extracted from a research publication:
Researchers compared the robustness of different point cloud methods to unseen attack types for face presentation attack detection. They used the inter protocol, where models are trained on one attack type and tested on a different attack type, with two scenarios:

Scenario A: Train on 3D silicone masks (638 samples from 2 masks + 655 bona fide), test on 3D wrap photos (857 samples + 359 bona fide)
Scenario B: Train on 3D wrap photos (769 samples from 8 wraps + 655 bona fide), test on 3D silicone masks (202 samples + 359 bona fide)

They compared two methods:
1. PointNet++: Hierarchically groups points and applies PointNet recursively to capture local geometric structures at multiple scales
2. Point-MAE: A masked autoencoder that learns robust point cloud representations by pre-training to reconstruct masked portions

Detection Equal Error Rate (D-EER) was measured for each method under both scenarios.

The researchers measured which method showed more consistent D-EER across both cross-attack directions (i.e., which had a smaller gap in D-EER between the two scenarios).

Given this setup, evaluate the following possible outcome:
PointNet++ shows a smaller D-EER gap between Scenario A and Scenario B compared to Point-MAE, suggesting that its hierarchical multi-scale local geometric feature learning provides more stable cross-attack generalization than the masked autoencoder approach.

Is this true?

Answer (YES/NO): NO